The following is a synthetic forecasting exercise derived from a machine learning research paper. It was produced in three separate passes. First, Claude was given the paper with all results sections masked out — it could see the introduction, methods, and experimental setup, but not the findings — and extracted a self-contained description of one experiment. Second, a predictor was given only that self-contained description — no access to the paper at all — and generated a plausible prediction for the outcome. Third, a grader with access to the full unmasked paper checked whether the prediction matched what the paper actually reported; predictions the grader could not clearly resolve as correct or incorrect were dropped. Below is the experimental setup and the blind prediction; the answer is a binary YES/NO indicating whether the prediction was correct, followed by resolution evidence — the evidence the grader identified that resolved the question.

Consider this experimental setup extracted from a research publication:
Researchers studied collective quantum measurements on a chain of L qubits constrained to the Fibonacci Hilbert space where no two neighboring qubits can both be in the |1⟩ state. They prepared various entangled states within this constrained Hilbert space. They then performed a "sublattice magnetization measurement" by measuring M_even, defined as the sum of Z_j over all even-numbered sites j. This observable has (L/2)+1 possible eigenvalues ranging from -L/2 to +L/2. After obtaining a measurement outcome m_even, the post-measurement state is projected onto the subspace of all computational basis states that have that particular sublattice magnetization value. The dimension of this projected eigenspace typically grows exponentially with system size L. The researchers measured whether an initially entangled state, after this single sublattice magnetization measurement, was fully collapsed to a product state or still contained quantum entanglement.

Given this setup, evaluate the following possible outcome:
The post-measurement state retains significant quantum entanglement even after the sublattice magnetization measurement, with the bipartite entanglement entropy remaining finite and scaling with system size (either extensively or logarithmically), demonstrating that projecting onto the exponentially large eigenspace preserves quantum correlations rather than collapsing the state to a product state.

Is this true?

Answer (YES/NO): YES